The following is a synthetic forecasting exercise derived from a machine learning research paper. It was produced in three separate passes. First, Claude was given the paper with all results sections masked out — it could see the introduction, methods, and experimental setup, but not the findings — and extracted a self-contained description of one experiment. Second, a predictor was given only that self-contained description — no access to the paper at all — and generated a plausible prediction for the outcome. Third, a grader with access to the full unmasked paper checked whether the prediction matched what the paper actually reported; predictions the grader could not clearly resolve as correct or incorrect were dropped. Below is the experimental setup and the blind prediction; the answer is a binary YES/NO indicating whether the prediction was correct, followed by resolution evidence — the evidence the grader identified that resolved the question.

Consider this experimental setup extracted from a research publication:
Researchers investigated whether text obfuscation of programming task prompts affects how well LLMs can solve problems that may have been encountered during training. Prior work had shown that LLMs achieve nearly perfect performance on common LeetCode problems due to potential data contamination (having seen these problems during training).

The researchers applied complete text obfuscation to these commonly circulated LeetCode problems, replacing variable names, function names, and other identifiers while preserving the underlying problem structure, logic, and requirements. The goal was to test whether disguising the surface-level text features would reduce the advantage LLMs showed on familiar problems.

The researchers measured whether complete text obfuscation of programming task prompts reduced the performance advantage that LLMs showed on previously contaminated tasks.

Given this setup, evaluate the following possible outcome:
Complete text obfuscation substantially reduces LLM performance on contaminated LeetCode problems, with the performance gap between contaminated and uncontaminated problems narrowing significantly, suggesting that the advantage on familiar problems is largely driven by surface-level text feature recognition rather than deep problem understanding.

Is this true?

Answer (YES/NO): NO